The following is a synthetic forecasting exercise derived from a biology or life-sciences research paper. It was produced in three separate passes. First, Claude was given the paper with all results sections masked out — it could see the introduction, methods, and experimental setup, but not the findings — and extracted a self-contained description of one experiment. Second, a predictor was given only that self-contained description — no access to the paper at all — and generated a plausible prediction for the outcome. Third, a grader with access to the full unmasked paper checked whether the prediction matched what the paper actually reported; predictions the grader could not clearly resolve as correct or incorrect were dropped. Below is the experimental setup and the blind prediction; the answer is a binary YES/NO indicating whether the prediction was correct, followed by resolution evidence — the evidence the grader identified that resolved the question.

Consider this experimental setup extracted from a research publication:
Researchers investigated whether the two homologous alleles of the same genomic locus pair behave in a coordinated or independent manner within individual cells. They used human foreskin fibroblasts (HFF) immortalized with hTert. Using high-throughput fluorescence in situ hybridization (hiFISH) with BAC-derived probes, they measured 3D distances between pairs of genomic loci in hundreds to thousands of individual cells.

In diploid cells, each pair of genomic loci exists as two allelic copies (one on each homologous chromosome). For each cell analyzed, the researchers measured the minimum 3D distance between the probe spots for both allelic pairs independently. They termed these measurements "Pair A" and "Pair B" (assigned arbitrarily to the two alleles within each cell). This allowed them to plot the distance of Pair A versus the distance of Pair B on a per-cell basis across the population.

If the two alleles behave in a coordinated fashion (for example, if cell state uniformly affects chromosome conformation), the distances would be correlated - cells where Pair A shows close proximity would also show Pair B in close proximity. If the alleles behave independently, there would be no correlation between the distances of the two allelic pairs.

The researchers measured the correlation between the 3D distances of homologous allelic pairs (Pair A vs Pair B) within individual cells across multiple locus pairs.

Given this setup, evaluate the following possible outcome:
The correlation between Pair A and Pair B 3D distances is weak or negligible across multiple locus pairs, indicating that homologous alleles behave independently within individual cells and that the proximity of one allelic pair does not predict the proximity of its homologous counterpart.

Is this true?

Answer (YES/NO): YES